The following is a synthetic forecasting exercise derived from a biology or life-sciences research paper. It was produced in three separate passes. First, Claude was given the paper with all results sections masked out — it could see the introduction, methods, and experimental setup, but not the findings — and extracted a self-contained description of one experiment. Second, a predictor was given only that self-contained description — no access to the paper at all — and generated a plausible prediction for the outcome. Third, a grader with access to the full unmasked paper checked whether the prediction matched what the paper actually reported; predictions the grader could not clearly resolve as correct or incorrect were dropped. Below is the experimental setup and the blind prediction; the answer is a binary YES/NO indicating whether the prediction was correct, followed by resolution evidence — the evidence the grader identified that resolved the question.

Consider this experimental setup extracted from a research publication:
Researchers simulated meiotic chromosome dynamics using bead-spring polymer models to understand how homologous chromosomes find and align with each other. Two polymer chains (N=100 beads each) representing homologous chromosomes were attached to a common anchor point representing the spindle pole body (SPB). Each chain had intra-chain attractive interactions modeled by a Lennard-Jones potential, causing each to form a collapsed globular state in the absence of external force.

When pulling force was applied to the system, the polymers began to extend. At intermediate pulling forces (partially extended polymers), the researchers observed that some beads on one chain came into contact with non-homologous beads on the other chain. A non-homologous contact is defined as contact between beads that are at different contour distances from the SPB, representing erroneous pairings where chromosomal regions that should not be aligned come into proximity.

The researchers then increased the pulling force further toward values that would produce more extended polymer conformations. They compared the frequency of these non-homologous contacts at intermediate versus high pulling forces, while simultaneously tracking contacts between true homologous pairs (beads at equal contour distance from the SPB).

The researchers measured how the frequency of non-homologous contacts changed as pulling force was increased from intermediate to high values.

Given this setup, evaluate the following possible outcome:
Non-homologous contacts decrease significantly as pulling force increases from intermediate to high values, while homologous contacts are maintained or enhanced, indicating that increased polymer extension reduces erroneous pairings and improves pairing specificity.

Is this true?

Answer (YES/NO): YES